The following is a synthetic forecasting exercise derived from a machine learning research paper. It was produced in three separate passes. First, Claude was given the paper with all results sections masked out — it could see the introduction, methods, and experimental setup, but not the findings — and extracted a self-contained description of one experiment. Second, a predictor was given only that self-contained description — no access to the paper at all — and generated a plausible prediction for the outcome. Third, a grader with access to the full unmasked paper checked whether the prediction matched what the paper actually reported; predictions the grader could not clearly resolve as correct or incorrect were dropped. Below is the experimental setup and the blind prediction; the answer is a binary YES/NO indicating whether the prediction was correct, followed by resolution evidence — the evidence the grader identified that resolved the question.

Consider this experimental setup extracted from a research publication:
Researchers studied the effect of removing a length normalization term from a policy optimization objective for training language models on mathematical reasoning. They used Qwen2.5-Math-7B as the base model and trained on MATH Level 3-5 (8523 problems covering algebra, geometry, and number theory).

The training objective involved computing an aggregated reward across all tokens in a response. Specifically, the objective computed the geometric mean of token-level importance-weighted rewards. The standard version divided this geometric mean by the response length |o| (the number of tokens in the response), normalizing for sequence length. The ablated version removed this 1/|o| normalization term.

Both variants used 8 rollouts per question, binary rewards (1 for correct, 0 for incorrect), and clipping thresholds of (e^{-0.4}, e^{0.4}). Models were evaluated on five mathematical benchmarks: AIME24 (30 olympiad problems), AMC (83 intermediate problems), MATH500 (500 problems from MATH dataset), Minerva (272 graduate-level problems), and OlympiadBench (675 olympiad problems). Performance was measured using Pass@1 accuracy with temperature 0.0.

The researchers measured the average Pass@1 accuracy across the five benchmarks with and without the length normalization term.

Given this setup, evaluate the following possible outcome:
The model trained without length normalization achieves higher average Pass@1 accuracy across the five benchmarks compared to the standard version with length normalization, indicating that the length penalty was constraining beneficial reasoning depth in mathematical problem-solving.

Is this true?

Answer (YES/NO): NO